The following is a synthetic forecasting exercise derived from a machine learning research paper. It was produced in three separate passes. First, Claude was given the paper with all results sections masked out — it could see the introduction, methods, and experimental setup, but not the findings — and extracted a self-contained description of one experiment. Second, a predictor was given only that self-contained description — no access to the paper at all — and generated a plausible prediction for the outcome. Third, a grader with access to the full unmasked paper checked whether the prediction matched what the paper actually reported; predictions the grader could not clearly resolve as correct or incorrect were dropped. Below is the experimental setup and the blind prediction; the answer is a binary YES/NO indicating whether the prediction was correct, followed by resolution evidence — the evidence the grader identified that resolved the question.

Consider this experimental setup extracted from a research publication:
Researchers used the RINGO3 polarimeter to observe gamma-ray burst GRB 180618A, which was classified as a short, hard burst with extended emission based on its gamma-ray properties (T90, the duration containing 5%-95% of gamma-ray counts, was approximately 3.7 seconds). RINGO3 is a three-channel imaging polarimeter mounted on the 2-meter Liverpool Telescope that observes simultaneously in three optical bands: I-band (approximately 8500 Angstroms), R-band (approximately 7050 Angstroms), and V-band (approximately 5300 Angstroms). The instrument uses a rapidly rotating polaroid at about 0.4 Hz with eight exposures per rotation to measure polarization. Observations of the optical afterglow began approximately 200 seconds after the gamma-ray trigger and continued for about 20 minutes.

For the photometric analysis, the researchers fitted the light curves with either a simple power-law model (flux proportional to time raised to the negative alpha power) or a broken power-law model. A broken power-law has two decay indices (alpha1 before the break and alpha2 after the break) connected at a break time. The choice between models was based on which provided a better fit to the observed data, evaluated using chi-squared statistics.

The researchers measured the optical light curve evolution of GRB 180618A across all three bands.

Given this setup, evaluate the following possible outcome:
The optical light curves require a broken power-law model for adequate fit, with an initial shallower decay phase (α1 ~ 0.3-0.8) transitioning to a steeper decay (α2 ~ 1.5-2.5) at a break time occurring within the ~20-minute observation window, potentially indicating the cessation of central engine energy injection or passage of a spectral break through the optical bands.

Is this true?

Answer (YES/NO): YES